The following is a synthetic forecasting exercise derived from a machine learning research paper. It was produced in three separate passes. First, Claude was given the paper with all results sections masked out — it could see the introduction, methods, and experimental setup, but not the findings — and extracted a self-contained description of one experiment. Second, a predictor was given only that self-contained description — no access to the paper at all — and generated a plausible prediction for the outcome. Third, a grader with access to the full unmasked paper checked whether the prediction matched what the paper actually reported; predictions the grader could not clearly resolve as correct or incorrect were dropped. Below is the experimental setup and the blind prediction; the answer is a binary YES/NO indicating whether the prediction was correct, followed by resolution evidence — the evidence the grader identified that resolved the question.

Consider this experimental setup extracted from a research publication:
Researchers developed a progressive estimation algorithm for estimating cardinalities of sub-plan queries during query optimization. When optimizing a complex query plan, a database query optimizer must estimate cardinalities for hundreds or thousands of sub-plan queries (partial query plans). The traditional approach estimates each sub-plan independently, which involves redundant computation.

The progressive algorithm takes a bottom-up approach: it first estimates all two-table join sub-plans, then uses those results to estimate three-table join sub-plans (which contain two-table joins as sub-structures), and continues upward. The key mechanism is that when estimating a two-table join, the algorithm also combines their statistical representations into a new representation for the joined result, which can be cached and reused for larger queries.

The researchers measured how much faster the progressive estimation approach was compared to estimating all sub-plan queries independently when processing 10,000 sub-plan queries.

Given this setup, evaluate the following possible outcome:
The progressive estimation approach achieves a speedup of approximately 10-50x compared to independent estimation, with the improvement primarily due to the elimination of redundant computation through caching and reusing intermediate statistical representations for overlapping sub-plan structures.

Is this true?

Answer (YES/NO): YES